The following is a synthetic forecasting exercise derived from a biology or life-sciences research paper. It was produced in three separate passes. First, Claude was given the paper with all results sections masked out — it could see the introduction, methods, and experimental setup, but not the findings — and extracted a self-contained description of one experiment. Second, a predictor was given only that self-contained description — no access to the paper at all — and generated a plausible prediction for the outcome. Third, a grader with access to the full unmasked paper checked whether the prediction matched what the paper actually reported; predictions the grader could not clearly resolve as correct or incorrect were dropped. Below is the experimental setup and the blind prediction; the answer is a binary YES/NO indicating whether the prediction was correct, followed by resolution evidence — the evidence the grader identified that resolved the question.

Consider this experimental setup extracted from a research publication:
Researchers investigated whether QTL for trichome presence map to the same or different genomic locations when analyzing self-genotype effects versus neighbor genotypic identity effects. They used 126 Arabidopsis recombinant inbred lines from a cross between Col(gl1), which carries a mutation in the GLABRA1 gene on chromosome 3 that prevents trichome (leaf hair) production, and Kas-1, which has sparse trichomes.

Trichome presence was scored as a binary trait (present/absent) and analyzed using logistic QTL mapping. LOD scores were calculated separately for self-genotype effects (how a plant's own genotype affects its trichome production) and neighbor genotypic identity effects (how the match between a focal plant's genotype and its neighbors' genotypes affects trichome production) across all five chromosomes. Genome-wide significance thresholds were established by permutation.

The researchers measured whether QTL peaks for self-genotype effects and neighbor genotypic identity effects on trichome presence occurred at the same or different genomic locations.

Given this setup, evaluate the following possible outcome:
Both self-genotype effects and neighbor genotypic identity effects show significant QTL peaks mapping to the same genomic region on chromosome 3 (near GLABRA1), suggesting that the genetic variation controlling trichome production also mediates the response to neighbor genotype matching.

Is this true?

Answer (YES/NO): NO